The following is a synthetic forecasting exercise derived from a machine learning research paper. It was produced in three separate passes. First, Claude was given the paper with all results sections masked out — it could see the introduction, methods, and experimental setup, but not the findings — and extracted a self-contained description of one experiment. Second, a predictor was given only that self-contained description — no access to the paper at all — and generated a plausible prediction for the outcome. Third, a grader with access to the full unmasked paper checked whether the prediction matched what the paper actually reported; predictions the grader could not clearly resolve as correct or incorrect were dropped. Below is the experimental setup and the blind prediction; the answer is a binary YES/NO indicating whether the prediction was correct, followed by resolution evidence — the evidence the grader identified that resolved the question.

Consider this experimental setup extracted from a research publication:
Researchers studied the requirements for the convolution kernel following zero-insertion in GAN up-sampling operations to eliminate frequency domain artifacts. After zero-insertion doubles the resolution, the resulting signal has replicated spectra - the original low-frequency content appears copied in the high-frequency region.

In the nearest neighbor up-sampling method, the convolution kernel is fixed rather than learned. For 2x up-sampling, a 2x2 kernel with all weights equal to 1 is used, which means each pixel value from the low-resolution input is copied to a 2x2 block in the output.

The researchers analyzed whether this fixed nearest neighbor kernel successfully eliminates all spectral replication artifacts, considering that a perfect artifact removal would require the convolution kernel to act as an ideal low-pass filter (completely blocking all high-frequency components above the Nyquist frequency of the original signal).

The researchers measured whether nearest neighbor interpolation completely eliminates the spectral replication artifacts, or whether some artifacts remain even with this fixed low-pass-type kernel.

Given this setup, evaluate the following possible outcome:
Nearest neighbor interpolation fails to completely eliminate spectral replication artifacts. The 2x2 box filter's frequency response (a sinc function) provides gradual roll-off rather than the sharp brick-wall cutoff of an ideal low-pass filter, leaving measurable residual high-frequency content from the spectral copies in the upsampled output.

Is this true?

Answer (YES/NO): YES